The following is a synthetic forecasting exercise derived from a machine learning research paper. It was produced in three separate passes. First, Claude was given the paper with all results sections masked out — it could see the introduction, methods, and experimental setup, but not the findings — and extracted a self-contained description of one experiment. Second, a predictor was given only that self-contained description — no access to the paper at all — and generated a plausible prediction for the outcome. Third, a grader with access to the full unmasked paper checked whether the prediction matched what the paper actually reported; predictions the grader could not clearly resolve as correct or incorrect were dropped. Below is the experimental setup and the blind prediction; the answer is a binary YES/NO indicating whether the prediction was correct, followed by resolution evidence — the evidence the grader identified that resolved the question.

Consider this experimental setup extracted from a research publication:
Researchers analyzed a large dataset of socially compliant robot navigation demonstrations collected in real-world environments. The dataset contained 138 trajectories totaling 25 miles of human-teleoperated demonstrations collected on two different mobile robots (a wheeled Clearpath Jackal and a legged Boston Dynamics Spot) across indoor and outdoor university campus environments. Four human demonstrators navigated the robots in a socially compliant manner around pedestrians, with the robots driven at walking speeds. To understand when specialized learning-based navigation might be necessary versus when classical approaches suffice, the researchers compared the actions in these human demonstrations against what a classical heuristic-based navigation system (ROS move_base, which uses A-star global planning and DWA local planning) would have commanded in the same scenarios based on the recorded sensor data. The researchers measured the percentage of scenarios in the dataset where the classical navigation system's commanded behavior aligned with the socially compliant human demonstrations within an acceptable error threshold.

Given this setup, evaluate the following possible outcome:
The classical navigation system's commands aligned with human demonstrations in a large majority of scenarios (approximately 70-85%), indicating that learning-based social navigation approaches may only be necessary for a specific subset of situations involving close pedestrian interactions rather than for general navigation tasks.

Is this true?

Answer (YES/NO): YES